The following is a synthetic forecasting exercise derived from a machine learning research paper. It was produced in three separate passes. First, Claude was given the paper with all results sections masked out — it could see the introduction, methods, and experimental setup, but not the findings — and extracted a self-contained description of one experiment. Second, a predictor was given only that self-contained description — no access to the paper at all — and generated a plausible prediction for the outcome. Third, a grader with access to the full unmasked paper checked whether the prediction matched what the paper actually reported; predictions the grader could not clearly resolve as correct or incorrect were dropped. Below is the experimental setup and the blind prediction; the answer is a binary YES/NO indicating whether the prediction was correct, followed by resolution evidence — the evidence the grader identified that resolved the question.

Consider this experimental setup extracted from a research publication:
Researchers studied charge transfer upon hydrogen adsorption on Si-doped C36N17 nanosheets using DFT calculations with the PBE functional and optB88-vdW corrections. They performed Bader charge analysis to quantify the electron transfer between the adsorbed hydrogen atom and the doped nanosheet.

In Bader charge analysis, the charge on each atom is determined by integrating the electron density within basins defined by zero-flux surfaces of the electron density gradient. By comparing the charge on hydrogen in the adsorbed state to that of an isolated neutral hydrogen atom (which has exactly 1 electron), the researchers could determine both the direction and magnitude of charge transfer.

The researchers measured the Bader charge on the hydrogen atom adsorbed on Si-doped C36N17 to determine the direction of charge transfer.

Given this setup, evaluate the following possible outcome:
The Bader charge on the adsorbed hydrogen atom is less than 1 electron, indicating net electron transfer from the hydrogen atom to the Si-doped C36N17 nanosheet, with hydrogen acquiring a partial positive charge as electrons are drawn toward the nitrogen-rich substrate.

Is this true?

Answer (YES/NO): YES